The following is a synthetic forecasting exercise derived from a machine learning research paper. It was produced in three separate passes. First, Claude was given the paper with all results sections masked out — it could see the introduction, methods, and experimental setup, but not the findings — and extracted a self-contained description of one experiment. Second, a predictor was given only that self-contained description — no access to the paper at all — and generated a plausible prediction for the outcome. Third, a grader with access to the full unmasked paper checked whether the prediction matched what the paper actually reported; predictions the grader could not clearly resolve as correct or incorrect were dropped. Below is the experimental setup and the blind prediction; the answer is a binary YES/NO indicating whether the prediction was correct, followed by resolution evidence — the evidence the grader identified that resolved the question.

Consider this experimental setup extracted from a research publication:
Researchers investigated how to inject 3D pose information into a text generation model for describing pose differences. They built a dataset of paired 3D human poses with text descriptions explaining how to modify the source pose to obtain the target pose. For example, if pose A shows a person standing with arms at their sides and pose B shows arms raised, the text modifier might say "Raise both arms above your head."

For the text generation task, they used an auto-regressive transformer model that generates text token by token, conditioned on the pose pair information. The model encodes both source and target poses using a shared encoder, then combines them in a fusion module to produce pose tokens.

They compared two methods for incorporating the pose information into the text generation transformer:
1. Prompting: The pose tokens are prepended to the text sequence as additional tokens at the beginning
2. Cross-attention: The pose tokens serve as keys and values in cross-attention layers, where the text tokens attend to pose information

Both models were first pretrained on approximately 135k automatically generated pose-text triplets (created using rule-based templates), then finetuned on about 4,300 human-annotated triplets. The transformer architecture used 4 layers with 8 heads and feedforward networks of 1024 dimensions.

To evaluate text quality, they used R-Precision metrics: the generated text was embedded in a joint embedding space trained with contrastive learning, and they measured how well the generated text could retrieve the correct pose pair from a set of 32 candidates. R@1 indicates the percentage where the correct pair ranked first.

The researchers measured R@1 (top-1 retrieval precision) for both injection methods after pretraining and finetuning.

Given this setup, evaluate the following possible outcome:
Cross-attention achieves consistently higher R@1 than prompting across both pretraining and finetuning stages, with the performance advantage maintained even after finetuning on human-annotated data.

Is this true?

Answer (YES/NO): YES